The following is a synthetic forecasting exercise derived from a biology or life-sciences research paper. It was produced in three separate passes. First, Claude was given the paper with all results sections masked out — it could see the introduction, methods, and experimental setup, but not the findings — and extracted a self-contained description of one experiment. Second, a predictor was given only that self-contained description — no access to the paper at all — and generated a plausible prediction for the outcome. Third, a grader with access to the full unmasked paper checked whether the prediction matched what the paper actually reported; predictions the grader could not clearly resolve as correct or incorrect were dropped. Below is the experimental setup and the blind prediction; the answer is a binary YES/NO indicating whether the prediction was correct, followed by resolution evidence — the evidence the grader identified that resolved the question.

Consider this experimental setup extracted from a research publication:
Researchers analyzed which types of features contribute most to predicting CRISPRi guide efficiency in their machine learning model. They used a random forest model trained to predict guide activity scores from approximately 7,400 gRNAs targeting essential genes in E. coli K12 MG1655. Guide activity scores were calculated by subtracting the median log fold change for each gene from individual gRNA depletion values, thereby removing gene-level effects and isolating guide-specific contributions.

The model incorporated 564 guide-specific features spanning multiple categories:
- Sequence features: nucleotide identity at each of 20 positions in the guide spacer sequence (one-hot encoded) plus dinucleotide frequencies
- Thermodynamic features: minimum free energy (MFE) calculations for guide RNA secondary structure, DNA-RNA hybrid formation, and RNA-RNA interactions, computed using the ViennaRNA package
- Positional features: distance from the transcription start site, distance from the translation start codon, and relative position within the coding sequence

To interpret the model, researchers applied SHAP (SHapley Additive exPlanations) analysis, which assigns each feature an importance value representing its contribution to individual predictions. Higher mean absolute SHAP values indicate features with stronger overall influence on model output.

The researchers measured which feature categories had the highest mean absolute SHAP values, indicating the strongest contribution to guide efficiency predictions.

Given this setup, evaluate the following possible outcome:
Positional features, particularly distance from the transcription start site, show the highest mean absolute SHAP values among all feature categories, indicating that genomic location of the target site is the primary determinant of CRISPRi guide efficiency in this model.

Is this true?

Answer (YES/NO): NO